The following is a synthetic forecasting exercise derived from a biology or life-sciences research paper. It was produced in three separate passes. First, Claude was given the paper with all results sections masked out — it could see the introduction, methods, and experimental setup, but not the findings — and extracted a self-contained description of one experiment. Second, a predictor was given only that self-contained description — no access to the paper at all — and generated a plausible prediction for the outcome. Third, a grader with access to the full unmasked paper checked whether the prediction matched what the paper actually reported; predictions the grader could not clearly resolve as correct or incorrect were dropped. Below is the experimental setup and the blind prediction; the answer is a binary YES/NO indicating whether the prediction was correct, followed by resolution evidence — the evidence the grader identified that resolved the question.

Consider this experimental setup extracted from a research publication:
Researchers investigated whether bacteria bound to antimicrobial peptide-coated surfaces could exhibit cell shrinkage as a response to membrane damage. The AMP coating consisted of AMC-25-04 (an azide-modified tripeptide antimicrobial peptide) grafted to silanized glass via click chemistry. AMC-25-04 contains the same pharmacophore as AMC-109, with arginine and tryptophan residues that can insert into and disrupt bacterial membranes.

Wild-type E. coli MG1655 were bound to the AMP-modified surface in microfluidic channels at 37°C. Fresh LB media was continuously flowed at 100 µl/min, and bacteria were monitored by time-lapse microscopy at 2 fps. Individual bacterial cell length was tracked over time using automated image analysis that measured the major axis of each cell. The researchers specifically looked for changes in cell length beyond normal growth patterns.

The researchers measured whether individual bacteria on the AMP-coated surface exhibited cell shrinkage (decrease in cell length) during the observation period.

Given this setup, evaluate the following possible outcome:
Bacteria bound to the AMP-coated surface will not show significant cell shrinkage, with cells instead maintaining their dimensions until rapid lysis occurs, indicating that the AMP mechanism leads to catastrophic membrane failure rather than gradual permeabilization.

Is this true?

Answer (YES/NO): NO